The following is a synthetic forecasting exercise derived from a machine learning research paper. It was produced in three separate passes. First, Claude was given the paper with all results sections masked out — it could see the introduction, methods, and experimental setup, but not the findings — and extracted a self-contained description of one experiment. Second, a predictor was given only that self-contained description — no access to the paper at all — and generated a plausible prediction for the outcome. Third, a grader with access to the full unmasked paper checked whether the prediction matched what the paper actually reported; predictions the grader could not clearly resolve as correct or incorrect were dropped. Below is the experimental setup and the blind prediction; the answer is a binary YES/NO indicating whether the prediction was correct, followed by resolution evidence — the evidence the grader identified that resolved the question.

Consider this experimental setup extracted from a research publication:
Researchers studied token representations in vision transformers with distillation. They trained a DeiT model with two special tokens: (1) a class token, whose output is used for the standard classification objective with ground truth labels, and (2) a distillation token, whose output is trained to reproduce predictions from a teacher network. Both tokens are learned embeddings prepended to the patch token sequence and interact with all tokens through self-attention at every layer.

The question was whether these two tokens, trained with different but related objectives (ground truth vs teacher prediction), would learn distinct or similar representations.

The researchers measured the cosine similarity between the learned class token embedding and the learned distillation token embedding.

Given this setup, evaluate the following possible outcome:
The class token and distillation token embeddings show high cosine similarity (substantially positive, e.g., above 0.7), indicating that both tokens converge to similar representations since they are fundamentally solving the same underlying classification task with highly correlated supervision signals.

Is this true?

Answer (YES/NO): NO